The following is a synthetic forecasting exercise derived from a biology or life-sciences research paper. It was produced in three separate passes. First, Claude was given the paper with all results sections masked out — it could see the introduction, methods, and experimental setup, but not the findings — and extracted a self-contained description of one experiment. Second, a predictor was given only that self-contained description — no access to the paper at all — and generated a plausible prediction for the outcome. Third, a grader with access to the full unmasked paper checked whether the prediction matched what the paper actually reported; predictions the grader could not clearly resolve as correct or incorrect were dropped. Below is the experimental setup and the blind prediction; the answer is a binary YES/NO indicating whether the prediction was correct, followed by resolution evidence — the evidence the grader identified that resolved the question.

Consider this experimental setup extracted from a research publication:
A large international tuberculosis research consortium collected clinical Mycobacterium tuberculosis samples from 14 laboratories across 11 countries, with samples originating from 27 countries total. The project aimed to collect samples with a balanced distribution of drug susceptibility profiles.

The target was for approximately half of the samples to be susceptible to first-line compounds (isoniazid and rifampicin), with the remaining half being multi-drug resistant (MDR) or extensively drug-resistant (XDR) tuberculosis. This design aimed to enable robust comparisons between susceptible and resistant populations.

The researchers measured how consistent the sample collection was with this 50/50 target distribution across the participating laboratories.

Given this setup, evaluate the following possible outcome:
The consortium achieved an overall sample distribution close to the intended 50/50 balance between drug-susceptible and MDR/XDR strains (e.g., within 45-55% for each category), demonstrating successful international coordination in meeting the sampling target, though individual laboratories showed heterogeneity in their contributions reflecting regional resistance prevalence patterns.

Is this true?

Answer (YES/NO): YES